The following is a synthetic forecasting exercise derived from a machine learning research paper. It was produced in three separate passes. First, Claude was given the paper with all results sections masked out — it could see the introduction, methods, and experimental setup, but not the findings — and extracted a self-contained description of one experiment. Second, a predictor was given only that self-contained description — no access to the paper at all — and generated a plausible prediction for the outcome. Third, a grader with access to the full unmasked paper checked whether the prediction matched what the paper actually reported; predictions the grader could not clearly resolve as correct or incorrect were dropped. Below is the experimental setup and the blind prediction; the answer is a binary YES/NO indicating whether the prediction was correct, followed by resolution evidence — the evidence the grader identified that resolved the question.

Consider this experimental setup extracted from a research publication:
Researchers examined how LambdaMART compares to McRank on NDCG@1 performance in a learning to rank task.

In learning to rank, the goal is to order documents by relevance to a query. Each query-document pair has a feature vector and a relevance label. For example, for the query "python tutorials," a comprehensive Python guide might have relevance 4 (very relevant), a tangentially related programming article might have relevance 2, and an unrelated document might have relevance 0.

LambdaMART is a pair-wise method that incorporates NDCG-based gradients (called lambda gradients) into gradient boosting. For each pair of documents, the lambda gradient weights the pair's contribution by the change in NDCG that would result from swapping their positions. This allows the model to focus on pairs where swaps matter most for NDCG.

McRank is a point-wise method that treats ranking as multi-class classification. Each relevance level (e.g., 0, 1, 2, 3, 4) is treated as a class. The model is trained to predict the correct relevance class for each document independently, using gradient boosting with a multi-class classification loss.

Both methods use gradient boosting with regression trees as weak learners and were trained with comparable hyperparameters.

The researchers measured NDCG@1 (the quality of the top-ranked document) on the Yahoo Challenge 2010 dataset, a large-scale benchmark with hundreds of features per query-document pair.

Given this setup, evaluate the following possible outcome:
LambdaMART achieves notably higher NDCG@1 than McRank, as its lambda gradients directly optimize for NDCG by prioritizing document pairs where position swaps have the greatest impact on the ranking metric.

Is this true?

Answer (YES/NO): NO